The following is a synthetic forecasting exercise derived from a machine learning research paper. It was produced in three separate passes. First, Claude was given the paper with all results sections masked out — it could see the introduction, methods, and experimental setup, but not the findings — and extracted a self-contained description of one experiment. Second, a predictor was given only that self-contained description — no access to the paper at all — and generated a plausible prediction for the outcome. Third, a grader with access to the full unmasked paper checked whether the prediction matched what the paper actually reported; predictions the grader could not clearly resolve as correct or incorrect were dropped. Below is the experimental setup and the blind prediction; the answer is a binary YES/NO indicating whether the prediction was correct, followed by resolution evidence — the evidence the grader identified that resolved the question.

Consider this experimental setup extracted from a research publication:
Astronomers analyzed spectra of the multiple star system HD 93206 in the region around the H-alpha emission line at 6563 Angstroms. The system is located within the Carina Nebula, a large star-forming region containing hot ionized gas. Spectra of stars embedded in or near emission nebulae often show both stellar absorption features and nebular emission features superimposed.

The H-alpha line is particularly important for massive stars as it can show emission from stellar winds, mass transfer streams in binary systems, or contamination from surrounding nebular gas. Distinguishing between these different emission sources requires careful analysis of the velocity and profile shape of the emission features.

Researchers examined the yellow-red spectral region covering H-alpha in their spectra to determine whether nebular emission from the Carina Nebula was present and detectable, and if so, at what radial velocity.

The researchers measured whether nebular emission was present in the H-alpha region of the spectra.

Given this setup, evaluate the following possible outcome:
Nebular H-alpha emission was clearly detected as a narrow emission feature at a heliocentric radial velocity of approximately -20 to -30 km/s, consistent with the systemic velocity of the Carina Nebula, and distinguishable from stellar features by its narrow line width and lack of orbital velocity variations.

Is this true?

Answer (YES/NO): YES